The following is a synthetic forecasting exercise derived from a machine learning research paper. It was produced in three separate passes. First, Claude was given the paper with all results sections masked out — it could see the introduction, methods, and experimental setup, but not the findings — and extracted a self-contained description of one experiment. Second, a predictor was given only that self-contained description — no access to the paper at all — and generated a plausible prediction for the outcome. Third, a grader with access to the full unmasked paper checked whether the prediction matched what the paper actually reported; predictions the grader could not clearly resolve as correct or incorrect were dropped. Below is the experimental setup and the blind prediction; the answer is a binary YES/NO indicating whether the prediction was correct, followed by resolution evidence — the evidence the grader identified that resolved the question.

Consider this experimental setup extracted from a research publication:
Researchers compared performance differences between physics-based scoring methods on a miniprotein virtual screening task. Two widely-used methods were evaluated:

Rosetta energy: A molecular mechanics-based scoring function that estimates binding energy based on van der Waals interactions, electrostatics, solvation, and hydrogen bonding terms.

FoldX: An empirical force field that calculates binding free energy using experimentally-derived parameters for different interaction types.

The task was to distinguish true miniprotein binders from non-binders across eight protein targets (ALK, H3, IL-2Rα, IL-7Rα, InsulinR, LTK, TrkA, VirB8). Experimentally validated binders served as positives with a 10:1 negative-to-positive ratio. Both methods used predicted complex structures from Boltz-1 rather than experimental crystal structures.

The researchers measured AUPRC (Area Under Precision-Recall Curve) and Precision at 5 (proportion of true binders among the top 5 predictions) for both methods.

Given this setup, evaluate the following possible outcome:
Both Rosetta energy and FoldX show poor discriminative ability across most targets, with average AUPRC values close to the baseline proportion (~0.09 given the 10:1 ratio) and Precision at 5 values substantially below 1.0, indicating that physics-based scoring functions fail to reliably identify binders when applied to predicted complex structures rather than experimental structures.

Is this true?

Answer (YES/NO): NO